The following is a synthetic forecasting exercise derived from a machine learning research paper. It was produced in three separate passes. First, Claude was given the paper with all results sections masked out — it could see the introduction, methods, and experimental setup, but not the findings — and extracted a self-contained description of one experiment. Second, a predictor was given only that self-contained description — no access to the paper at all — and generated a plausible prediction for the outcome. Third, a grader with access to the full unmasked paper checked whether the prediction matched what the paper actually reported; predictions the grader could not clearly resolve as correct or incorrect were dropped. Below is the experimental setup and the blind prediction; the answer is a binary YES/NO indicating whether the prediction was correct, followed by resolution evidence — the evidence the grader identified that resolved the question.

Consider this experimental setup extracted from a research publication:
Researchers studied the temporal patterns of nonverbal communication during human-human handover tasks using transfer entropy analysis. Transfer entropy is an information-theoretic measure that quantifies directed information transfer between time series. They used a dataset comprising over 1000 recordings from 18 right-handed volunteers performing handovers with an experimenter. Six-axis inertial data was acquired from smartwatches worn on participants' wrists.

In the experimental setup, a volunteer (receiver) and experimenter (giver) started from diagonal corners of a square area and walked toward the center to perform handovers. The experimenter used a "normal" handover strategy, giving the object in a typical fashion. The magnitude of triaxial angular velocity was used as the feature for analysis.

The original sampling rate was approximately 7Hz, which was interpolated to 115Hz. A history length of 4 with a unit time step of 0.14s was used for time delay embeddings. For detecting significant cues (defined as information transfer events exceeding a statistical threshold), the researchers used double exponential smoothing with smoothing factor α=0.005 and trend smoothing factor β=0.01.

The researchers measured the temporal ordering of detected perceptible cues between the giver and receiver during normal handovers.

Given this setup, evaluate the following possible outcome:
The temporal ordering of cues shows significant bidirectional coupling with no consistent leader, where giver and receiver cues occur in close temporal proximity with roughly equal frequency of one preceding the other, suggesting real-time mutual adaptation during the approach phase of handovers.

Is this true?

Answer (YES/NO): NO